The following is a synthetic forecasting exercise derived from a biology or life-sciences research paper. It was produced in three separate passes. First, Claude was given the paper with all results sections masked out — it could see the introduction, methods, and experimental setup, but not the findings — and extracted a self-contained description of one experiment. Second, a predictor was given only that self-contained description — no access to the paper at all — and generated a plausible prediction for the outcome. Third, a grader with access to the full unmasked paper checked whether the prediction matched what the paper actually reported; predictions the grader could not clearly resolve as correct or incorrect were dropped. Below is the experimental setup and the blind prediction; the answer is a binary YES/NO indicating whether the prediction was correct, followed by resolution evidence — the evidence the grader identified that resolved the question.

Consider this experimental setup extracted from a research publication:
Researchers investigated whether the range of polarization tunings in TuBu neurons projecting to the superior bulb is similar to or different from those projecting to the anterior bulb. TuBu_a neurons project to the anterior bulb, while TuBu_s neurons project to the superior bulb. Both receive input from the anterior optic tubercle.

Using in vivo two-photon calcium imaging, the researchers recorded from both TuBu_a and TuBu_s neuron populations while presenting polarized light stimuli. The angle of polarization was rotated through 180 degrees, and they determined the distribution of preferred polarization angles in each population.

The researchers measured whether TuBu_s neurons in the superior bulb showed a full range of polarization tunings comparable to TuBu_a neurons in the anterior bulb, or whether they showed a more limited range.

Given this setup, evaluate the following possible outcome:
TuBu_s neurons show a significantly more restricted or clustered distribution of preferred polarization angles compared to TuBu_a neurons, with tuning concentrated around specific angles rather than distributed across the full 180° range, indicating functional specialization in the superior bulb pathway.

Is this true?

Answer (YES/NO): YES